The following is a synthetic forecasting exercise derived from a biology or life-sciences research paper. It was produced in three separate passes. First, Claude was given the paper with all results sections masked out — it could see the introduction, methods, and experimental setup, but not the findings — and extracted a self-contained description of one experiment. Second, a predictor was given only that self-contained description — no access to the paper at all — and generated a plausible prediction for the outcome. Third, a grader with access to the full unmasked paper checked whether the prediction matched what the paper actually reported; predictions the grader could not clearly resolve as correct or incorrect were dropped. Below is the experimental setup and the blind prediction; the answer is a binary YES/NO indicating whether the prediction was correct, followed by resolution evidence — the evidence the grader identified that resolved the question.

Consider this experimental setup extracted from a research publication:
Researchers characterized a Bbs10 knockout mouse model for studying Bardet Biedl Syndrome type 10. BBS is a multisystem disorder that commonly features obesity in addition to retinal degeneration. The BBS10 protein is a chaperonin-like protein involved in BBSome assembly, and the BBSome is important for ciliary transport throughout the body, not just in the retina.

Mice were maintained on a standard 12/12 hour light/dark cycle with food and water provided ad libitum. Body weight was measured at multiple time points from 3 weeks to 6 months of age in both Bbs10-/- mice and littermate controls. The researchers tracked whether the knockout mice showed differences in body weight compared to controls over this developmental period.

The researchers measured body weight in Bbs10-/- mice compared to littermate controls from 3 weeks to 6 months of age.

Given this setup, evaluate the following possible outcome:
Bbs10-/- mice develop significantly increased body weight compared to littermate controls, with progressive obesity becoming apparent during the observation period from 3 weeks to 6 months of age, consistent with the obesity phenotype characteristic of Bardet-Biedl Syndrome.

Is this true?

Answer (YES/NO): NO